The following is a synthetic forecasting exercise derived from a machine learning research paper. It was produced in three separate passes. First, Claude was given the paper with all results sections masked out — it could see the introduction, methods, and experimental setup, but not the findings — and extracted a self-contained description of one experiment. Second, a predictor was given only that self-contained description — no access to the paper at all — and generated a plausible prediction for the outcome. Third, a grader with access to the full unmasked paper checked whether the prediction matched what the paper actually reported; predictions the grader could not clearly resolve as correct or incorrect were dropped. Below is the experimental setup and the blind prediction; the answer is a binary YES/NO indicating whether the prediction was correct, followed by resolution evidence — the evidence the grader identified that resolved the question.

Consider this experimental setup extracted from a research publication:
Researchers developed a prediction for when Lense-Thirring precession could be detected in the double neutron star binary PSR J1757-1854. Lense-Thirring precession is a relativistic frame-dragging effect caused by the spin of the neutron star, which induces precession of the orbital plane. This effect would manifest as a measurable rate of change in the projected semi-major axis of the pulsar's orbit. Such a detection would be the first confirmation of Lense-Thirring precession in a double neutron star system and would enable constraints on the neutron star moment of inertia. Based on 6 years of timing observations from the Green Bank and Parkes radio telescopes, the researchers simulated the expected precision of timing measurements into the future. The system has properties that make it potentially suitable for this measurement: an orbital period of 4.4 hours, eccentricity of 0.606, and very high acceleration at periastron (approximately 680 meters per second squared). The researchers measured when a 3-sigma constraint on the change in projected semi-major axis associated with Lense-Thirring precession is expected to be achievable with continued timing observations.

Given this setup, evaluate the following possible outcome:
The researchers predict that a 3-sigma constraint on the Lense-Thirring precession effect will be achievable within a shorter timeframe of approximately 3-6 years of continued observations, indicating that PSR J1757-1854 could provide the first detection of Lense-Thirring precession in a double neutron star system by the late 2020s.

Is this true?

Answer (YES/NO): NO